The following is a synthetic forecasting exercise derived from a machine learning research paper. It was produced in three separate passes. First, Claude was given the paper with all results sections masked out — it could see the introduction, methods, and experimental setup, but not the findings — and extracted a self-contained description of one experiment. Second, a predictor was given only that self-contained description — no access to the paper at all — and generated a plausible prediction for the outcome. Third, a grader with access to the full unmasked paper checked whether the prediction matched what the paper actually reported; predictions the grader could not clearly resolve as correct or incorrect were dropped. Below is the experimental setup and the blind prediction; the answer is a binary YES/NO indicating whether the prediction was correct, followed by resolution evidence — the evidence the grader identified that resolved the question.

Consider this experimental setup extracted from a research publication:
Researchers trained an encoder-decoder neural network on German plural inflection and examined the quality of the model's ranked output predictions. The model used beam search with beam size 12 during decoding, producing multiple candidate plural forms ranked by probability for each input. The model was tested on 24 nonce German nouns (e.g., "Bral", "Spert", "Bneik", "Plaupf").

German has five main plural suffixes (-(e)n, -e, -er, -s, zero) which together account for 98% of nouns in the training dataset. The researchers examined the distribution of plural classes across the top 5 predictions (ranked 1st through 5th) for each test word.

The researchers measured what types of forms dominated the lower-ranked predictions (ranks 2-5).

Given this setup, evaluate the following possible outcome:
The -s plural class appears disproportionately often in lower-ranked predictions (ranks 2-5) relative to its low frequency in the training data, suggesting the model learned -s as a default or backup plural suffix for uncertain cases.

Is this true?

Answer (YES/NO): NO